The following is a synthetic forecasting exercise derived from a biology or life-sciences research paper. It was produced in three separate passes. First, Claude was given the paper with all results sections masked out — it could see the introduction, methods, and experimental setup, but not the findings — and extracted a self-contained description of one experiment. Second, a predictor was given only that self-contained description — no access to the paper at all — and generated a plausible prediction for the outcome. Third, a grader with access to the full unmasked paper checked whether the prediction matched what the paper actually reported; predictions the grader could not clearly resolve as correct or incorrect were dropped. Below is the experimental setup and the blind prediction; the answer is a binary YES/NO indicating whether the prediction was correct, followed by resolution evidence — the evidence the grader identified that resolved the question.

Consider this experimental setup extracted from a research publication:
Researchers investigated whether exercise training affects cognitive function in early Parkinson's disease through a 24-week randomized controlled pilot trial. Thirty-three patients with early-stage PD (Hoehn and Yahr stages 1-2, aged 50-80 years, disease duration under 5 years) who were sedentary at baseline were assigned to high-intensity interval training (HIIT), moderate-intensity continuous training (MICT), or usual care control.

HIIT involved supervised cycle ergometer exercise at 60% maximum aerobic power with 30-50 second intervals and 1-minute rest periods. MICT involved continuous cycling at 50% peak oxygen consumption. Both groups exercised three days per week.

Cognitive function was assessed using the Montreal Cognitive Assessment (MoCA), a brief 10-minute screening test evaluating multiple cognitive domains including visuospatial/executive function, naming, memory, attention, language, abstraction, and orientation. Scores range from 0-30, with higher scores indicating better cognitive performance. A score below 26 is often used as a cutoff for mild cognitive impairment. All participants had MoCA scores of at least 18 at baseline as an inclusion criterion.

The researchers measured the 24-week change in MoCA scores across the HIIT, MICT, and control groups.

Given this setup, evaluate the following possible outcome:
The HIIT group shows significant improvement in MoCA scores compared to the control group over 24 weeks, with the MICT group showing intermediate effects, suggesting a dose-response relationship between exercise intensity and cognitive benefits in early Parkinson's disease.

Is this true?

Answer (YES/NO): NO